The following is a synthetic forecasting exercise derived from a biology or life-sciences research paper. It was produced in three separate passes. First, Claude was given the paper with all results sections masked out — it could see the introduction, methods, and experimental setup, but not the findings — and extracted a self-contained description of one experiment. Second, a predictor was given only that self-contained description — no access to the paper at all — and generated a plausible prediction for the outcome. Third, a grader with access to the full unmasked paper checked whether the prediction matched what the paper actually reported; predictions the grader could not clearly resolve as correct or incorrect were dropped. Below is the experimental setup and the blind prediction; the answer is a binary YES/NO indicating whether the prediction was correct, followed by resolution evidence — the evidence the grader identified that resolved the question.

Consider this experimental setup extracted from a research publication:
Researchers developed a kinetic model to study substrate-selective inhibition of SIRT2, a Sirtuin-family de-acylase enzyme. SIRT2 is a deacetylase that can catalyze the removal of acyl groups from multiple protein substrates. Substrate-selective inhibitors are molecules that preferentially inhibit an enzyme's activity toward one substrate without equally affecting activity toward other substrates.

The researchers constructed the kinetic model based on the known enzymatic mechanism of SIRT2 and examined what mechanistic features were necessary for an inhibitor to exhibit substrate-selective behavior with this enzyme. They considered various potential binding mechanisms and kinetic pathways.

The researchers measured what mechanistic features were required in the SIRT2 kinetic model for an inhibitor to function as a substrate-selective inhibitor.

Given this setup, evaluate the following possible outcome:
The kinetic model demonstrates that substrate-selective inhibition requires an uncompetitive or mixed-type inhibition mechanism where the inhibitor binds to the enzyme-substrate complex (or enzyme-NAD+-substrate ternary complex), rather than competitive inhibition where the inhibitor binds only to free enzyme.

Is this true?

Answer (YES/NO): NO